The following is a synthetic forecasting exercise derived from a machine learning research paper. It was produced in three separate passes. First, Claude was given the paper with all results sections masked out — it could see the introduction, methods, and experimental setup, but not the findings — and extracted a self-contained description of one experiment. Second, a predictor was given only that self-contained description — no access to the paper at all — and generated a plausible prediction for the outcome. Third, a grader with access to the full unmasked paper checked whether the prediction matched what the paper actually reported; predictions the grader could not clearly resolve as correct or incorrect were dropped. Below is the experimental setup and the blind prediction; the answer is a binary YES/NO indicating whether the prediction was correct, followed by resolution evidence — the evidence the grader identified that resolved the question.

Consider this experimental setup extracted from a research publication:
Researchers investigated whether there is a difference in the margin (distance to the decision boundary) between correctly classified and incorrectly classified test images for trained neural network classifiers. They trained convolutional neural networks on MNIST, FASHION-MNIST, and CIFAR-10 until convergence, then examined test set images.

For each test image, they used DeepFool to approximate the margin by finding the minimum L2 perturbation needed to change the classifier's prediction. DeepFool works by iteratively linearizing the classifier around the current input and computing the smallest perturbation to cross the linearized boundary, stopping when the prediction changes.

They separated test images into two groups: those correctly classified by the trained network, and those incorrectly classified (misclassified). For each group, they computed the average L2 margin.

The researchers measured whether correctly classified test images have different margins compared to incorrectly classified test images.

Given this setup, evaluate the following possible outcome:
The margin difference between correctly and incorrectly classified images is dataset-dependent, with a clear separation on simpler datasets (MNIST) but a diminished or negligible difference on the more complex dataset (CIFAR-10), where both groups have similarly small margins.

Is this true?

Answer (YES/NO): NO